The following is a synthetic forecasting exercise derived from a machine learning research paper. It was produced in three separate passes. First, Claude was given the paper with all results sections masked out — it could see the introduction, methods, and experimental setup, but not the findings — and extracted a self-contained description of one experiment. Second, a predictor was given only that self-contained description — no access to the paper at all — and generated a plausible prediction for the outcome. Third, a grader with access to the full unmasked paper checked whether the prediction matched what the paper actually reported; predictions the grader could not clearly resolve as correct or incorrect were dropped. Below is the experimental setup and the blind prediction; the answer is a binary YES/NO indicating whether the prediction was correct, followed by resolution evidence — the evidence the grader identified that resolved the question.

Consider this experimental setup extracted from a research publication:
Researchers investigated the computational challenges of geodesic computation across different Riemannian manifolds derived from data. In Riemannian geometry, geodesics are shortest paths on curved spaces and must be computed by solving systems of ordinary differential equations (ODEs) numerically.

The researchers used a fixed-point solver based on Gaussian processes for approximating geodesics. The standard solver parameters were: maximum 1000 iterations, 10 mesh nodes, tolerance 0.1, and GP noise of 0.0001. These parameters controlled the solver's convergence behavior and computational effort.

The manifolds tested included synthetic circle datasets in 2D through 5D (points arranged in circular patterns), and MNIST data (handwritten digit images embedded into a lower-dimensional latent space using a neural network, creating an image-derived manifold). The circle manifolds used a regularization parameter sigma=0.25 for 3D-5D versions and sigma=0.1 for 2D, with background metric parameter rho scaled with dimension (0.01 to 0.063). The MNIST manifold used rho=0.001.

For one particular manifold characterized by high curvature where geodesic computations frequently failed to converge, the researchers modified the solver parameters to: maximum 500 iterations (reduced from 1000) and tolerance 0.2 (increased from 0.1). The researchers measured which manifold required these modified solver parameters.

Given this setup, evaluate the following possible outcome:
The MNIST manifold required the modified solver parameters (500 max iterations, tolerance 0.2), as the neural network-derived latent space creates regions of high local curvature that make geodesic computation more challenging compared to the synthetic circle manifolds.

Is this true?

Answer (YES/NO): YES